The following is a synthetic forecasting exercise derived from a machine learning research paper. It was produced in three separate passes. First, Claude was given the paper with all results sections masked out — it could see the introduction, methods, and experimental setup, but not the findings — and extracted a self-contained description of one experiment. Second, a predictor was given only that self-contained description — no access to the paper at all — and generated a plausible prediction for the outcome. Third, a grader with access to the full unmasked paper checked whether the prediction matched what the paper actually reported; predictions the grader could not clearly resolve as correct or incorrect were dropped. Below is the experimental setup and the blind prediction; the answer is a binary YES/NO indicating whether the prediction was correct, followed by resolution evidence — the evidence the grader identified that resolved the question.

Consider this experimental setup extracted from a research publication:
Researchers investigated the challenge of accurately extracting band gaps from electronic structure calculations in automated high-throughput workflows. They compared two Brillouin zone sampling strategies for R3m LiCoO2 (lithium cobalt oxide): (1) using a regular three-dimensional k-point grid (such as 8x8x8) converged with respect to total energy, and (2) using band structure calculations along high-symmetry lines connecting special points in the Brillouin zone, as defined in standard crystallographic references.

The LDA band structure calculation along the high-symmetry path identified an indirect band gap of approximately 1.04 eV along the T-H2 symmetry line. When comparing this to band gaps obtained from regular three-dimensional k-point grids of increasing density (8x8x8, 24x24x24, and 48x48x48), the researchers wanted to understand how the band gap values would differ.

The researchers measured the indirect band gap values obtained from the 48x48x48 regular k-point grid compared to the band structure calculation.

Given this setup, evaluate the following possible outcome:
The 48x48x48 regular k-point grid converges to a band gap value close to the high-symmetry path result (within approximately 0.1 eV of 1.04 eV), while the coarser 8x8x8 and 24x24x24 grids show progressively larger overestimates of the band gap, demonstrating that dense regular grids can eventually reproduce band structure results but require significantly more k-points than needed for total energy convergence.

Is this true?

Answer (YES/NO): NO